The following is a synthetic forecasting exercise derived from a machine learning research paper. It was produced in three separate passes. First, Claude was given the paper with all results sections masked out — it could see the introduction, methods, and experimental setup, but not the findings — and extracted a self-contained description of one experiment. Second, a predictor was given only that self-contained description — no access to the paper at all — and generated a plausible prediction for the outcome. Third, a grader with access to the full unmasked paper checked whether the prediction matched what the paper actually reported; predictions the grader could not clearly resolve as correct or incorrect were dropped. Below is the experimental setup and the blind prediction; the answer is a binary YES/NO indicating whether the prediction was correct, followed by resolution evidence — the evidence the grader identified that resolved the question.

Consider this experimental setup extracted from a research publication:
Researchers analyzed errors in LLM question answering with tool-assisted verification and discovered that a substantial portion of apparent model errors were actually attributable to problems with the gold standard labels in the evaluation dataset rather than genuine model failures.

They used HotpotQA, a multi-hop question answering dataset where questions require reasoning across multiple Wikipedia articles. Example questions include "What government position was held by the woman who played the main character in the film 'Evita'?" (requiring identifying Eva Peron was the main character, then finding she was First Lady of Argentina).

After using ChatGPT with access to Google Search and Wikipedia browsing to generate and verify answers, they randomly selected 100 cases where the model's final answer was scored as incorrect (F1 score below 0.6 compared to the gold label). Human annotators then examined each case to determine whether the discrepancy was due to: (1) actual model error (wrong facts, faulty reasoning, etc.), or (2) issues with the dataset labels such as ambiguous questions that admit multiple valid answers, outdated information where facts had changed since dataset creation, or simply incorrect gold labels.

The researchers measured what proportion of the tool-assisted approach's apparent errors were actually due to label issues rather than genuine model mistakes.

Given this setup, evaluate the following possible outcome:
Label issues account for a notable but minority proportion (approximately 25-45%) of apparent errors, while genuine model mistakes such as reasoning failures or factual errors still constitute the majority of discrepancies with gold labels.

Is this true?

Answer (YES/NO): NO